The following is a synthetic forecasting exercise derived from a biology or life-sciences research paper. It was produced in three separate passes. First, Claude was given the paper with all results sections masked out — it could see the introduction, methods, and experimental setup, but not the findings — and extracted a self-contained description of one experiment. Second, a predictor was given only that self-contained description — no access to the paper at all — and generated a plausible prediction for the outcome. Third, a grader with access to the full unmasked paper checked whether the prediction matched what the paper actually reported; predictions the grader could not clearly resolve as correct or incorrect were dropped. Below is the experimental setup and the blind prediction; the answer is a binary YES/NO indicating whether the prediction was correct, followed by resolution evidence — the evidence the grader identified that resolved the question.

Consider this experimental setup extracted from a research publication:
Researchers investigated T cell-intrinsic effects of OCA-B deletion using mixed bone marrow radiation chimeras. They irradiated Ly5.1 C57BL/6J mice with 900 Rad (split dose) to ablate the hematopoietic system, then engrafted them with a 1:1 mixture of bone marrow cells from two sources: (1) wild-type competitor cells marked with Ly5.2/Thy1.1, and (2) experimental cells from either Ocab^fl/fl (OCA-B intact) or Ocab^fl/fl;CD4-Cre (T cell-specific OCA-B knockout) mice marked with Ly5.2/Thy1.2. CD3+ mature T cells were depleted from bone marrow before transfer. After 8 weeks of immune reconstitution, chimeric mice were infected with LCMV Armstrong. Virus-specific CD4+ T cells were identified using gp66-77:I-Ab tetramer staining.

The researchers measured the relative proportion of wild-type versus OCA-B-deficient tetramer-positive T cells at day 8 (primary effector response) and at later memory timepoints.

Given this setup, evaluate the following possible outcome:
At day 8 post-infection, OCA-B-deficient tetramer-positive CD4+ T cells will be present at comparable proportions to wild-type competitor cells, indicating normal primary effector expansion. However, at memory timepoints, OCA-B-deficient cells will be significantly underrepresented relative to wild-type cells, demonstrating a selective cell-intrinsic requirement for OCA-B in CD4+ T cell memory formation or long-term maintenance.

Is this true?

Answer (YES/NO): YES